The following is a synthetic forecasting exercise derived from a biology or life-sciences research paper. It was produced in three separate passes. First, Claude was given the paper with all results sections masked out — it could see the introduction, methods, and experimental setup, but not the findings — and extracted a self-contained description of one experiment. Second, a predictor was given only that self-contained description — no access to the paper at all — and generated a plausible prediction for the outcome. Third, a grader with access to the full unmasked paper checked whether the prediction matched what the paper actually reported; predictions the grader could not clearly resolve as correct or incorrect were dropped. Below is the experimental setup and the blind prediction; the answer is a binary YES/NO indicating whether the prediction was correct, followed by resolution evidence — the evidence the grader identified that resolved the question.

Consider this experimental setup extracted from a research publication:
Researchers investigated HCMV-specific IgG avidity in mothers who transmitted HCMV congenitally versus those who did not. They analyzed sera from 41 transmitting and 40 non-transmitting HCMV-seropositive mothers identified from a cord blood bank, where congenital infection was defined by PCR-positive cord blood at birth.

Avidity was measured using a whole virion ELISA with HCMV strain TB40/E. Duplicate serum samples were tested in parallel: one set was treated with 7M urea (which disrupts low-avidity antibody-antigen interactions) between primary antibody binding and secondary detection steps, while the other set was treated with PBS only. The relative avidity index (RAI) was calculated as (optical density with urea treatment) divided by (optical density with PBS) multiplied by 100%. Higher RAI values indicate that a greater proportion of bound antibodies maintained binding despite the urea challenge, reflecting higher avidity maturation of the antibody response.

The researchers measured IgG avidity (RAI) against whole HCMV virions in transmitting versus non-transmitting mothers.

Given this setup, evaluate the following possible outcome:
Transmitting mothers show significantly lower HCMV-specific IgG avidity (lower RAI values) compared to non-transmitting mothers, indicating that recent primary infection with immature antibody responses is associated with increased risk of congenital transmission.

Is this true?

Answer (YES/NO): NO